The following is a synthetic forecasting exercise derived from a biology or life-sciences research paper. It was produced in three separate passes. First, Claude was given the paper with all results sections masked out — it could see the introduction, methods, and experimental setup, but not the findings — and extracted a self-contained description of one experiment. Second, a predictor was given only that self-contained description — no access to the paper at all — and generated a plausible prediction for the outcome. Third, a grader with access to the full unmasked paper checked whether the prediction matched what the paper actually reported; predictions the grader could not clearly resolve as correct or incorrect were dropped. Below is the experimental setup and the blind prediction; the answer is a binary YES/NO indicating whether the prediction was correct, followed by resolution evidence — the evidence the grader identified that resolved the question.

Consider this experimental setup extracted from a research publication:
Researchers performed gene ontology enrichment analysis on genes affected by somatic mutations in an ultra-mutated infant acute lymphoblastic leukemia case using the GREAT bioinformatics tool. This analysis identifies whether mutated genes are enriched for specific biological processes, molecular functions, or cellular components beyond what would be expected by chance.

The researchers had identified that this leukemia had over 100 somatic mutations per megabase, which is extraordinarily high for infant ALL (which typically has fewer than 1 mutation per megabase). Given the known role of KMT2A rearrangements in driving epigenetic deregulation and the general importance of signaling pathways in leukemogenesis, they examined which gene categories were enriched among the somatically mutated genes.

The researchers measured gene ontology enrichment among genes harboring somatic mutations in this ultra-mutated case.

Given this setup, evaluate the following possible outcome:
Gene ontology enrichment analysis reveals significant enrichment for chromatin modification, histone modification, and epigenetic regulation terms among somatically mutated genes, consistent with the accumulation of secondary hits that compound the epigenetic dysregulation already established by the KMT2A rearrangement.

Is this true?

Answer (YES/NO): NO